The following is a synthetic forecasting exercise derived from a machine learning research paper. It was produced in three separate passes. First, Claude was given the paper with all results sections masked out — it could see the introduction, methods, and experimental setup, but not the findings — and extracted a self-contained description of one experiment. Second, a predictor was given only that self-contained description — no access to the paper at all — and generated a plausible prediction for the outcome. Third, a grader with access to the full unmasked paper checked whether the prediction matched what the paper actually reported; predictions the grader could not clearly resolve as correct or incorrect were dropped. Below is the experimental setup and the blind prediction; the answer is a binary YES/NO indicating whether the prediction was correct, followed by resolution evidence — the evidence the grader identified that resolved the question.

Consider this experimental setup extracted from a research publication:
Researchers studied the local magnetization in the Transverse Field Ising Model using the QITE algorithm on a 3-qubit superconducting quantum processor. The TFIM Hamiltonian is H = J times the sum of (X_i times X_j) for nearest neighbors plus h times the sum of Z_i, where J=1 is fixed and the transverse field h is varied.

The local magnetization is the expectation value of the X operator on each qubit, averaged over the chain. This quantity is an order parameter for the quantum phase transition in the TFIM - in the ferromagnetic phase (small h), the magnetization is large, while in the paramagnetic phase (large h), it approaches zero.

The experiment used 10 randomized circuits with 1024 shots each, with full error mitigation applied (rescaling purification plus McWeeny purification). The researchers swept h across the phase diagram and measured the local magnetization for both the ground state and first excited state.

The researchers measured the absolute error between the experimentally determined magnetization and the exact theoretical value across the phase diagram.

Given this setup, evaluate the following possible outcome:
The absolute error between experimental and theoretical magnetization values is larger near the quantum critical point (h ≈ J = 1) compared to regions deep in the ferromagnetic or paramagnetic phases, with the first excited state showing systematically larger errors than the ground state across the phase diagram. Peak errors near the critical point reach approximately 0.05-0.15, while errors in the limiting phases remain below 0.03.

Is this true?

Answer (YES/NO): NO